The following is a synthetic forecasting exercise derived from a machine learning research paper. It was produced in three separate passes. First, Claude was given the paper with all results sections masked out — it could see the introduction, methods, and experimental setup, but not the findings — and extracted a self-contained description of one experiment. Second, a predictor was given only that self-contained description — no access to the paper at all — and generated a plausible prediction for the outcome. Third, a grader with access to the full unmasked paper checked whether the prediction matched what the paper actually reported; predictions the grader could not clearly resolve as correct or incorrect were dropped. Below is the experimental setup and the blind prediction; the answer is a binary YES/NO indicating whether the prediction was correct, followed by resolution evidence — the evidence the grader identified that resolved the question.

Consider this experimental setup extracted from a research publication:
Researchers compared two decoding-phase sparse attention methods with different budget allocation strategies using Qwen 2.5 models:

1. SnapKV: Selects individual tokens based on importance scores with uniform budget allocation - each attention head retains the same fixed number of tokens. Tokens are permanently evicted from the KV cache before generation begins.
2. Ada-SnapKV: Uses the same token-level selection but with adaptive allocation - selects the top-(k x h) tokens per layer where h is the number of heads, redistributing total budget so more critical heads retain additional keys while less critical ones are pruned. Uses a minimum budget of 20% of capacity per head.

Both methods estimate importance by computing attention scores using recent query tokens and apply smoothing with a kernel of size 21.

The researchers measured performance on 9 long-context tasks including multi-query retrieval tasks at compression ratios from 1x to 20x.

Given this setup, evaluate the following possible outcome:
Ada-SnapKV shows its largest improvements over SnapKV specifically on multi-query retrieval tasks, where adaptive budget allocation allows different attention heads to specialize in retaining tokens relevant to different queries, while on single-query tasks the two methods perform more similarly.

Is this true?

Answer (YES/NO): YES